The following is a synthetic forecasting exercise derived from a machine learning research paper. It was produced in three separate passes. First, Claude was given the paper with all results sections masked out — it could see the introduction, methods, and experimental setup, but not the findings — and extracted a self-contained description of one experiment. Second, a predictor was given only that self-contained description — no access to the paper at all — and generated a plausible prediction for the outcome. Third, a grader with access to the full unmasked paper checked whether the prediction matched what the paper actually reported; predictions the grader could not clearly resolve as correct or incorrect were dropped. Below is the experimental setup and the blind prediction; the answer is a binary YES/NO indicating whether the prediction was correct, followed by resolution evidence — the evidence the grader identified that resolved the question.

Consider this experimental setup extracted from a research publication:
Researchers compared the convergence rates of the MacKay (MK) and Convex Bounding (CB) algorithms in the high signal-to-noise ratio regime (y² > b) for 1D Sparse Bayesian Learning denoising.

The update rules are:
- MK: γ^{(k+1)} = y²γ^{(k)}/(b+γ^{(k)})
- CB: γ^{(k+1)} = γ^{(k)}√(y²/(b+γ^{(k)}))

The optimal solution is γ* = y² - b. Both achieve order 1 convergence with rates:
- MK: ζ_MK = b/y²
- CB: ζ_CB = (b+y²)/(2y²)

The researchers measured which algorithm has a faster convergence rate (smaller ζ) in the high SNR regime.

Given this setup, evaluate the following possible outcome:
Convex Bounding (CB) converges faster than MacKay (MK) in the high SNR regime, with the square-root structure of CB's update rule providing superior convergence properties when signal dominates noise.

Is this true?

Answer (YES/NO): NO